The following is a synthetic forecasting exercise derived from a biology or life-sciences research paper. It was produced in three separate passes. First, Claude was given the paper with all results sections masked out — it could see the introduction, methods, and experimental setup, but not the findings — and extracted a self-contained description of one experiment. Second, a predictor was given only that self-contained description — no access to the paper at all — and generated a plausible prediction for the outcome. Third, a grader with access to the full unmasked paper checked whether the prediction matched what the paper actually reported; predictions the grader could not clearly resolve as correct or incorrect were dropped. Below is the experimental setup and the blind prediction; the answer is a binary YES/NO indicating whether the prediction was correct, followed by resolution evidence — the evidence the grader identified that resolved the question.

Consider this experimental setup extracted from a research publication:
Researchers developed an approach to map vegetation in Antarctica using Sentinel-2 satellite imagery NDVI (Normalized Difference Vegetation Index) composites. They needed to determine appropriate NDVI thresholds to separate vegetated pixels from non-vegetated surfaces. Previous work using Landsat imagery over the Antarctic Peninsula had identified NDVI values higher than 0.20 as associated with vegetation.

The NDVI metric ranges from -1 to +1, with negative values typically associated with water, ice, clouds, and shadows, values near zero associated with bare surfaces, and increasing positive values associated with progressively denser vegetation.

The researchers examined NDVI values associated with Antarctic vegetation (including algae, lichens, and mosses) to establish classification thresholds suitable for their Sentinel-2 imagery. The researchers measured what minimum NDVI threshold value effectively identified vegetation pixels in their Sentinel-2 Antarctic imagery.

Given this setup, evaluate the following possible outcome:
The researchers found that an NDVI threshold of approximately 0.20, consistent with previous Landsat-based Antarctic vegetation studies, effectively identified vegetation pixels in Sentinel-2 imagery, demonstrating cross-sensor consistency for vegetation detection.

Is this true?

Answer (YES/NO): NO